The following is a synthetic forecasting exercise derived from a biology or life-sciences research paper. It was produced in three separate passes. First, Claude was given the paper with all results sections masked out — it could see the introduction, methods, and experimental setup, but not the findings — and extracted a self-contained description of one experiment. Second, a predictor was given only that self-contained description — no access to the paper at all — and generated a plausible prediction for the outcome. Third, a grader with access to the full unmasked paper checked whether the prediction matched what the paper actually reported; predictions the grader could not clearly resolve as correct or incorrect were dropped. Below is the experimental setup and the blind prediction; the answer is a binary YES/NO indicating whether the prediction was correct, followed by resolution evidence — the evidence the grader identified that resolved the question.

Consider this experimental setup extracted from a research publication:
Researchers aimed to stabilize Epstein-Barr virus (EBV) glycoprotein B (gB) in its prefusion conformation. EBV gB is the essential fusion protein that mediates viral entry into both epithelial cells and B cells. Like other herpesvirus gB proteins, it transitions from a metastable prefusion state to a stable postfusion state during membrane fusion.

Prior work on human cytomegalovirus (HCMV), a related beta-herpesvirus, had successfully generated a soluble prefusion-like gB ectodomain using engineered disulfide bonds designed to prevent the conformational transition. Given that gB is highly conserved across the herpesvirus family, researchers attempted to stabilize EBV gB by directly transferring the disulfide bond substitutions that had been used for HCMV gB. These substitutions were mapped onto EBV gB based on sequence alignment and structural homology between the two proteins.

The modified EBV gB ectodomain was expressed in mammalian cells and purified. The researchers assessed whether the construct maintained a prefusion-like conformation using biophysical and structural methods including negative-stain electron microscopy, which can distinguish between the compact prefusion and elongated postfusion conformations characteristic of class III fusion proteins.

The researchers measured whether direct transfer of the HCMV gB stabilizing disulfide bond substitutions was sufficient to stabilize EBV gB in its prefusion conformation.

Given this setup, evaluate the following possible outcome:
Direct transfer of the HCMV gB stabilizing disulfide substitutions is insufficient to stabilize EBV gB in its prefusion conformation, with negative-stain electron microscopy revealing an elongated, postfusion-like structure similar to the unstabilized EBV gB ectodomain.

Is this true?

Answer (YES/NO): YES